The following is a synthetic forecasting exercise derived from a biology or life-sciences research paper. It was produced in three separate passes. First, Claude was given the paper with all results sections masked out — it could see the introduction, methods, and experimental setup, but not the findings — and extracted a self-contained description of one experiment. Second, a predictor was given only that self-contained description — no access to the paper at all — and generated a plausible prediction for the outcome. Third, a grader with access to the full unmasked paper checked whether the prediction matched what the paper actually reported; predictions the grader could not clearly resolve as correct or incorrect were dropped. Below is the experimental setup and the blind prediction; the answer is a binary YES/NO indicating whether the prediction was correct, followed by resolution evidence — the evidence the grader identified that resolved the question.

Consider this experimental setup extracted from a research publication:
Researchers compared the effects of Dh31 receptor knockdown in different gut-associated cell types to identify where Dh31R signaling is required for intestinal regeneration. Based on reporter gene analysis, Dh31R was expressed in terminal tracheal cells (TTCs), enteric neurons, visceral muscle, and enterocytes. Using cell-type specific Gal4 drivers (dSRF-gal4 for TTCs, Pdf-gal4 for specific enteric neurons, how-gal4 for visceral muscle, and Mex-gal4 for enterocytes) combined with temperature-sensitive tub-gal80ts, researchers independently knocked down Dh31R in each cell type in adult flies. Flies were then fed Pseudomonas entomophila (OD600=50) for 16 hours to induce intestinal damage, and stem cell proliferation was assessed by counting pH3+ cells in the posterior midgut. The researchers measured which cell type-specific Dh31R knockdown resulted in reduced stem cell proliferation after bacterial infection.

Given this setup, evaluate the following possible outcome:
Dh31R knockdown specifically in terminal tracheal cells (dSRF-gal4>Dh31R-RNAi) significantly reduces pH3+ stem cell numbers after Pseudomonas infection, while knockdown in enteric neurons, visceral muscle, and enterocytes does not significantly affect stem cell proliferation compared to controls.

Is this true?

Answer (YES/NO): NO